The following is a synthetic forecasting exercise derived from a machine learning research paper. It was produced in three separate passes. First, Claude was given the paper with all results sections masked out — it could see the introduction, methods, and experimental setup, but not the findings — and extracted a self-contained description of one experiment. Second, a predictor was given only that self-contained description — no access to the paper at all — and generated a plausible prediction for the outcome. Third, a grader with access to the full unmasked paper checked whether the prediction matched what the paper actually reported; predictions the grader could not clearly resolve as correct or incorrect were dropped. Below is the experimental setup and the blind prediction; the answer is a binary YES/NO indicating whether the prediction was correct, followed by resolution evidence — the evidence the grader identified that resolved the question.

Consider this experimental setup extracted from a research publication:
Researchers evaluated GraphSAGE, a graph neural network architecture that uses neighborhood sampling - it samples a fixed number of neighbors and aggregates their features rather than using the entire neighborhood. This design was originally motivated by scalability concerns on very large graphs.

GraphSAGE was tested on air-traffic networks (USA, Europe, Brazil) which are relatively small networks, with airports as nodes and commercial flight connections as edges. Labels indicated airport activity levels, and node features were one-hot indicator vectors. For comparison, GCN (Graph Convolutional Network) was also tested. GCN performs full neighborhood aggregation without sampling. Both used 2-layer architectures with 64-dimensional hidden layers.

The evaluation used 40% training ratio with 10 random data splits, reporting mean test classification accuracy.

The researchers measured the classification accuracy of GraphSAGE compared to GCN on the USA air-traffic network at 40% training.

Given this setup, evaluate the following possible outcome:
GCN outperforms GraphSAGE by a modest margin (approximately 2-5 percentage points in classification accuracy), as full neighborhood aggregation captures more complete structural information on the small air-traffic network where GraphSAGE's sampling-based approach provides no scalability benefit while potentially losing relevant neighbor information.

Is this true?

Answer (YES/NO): NO